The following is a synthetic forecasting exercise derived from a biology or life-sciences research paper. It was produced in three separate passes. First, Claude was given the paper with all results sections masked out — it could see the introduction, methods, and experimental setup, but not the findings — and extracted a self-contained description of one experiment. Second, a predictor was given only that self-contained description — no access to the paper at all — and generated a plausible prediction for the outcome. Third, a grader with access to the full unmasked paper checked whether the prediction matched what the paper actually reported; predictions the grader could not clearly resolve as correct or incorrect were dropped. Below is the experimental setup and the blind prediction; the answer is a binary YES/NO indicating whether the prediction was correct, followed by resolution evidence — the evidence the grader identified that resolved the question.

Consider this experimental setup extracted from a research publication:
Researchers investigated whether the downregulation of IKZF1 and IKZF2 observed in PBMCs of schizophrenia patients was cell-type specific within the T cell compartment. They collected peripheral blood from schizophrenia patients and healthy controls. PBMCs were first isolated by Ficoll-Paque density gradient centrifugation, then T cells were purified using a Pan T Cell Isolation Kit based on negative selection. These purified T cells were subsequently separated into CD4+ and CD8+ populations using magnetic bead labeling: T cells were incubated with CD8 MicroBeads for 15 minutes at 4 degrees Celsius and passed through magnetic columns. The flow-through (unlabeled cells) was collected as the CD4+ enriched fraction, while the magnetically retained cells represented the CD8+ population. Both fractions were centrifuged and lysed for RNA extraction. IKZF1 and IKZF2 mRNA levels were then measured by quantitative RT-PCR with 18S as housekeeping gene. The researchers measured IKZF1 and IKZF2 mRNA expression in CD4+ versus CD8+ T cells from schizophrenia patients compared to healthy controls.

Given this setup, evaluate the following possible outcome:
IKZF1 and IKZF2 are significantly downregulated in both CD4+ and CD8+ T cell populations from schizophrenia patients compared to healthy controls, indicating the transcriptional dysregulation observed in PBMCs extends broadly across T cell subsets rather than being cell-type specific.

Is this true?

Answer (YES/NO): NO